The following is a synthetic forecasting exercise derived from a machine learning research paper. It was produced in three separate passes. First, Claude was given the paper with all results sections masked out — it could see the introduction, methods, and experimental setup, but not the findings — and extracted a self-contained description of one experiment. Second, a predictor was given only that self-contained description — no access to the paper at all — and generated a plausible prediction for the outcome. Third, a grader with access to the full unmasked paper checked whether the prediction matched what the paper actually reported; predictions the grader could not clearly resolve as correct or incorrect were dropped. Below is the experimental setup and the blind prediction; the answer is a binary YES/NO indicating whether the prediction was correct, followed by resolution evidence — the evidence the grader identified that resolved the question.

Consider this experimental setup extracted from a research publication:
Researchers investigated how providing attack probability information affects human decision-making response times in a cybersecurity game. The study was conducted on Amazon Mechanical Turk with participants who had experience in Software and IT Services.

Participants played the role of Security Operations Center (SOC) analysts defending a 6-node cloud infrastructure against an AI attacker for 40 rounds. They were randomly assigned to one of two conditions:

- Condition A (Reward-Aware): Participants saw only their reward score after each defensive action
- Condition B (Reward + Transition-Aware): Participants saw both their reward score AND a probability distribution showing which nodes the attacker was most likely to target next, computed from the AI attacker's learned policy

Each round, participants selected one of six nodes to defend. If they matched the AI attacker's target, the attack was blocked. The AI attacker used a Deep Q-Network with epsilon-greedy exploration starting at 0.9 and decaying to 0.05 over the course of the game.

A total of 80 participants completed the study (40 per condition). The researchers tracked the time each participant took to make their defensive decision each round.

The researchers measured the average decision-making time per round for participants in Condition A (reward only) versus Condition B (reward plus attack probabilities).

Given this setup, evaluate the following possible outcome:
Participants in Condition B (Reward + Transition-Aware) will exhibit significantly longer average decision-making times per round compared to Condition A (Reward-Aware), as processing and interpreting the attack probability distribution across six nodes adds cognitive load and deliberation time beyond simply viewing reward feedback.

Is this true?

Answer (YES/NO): NO